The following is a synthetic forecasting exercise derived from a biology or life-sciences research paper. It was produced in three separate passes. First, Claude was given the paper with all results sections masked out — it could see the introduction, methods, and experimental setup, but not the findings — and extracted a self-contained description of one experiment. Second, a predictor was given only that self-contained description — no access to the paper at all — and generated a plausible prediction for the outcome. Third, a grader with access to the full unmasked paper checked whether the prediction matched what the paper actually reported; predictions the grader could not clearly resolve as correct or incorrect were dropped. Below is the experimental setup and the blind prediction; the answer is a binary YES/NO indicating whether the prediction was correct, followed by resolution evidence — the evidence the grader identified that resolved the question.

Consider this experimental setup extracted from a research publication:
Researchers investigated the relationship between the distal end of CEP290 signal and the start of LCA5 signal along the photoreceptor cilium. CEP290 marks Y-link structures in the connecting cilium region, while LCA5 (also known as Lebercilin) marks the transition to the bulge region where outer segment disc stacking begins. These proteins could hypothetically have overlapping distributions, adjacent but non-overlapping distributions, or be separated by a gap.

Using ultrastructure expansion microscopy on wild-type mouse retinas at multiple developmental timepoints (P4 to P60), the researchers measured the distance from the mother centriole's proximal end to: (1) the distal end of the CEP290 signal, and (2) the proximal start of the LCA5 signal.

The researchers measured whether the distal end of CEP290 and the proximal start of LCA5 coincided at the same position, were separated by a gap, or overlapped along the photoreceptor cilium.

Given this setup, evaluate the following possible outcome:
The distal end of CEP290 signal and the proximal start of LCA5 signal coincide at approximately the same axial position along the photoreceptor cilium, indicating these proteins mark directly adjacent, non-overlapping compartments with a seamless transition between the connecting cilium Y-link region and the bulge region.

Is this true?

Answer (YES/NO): YES